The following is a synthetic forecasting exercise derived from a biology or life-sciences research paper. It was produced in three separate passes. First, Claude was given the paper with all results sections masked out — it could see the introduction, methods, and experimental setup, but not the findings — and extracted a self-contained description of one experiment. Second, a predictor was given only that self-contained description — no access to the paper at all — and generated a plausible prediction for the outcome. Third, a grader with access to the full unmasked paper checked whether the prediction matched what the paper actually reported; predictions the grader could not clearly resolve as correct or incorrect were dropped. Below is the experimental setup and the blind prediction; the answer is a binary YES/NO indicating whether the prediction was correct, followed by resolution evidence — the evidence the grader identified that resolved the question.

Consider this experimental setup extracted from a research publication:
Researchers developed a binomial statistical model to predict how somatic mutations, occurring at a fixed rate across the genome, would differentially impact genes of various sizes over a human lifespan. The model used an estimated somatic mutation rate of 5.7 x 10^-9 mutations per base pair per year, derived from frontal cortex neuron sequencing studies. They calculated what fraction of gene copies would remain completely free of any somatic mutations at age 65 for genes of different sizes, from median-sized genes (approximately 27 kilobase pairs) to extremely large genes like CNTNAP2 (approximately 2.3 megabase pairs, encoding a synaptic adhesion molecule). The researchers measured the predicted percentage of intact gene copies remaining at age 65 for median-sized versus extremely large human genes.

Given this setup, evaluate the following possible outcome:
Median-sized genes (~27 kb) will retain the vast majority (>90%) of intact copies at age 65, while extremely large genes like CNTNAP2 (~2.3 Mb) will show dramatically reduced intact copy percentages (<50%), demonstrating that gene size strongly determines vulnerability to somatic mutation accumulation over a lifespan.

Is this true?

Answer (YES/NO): YES